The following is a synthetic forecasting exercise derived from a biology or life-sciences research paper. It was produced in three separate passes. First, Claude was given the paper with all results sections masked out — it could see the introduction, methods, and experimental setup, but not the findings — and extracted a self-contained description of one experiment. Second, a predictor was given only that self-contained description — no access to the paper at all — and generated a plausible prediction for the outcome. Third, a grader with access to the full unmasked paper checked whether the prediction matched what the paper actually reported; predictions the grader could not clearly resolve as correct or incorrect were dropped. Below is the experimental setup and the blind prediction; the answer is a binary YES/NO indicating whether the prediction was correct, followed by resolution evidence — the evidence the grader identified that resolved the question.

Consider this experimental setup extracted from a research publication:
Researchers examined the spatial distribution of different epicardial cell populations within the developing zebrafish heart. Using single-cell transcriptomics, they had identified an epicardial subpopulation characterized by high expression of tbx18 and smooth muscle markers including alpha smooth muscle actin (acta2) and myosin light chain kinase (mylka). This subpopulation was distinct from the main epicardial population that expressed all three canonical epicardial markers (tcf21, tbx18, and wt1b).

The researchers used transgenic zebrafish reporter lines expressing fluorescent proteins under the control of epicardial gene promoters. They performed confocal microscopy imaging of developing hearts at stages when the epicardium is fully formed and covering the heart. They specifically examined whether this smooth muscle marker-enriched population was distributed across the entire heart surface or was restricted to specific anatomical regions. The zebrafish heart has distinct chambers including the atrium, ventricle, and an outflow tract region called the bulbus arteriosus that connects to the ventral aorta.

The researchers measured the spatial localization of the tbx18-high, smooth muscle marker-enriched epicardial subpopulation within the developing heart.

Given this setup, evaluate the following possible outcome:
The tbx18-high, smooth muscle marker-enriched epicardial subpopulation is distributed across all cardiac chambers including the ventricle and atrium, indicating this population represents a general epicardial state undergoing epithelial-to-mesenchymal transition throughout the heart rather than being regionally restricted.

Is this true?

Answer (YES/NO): NO